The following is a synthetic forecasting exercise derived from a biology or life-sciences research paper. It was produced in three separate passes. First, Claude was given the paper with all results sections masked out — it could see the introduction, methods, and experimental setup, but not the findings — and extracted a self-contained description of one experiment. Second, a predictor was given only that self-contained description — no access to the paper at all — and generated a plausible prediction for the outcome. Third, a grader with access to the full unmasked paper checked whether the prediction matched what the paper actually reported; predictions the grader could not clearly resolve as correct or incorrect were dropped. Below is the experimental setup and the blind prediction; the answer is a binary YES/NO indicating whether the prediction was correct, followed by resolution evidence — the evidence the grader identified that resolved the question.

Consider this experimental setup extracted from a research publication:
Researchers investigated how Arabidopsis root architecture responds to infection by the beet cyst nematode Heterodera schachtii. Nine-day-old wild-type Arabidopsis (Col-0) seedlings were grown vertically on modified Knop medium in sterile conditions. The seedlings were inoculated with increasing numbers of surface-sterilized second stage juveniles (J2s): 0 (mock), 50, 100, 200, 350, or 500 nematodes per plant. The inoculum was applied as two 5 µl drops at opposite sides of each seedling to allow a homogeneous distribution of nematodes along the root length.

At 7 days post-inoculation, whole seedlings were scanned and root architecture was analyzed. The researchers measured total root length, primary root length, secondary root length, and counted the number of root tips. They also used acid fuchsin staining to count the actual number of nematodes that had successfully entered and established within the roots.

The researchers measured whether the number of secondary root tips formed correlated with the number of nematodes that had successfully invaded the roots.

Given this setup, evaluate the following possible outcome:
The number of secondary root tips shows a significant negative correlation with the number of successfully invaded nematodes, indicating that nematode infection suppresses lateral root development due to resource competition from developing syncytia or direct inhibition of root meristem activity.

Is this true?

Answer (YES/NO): NO